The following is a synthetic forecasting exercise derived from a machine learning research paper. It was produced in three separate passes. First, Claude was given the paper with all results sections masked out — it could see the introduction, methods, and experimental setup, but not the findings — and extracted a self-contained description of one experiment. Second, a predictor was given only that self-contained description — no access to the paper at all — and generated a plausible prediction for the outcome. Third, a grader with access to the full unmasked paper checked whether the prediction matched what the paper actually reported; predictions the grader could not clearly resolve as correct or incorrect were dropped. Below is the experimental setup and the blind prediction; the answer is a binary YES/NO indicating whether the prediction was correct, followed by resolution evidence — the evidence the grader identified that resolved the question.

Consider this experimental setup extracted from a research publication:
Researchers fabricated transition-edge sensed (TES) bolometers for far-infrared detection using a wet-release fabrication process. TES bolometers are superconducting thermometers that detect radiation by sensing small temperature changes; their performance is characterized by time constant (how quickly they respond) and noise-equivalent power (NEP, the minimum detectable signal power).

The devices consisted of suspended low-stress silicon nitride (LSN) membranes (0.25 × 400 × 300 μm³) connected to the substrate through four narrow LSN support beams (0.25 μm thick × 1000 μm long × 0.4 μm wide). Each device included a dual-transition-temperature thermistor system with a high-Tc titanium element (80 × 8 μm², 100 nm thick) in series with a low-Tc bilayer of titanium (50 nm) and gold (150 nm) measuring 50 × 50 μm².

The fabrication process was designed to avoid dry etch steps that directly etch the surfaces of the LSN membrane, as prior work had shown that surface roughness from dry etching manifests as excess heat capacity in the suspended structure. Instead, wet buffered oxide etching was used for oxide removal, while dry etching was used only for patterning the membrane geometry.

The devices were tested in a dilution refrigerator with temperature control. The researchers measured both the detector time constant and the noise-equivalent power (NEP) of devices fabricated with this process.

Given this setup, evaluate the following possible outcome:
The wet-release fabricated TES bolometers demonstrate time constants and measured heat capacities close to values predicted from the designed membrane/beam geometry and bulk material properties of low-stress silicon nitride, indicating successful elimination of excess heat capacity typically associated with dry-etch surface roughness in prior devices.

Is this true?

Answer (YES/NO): NO